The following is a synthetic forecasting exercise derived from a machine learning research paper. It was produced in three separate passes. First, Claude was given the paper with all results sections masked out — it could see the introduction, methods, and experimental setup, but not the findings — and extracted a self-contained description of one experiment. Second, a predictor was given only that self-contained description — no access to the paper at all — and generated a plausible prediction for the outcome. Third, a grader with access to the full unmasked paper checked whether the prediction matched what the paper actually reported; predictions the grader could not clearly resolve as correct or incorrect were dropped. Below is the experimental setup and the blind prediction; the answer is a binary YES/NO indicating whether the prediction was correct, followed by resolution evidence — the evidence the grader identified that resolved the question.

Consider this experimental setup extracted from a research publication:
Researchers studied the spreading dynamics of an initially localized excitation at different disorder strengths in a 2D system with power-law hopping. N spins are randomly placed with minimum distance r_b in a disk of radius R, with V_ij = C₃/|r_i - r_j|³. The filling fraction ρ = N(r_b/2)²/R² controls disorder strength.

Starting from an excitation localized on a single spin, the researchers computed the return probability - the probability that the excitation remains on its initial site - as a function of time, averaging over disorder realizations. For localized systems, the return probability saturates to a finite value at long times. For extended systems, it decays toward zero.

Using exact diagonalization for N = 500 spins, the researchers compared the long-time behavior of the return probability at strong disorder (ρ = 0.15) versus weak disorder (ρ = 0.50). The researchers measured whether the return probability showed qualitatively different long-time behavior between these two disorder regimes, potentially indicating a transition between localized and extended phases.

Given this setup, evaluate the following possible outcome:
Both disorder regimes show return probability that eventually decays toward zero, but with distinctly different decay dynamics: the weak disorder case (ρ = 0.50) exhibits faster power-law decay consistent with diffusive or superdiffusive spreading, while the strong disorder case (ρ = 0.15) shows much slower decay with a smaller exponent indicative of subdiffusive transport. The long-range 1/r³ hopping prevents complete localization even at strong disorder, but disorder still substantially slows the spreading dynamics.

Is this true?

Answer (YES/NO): NO